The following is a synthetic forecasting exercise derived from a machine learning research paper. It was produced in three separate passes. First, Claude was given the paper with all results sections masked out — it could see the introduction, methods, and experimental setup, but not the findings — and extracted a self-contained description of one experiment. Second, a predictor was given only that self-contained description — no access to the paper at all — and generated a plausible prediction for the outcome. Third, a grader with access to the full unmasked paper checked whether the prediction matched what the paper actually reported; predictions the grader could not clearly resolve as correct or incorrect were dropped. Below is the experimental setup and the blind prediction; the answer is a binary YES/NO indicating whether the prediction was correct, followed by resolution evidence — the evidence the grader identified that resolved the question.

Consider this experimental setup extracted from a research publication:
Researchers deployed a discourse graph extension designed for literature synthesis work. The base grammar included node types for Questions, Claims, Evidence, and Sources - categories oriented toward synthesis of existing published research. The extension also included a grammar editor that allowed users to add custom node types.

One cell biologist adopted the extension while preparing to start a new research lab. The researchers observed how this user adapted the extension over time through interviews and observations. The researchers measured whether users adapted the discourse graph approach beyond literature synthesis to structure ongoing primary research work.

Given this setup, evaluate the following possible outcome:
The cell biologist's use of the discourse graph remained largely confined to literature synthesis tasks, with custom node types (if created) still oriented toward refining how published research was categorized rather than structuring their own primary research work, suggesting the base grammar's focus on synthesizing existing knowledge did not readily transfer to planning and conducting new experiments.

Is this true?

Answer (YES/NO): NO